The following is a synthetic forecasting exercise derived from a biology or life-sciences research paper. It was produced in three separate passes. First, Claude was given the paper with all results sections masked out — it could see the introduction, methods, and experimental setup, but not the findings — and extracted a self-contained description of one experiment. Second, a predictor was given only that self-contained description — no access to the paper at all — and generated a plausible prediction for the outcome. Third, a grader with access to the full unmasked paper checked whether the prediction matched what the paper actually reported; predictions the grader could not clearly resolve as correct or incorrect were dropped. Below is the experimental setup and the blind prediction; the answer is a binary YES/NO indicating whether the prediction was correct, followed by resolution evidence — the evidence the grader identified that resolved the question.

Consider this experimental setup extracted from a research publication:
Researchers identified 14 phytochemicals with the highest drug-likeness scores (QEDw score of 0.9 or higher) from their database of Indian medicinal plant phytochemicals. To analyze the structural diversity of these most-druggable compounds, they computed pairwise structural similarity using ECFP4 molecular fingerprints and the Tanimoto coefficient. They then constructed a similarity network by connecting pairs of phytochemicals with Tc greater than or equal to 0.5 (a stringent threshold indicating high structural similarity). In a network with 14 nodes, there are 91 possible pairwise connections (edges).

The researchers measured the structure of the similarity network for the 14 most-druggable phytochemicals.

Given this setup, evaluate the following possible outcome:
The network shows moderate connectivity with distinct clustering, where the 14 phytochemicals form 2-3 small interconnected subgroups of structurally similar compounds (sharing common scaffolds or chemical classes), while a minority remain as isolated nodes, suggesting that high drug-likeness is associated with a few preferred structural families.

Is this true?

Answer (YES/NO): NO